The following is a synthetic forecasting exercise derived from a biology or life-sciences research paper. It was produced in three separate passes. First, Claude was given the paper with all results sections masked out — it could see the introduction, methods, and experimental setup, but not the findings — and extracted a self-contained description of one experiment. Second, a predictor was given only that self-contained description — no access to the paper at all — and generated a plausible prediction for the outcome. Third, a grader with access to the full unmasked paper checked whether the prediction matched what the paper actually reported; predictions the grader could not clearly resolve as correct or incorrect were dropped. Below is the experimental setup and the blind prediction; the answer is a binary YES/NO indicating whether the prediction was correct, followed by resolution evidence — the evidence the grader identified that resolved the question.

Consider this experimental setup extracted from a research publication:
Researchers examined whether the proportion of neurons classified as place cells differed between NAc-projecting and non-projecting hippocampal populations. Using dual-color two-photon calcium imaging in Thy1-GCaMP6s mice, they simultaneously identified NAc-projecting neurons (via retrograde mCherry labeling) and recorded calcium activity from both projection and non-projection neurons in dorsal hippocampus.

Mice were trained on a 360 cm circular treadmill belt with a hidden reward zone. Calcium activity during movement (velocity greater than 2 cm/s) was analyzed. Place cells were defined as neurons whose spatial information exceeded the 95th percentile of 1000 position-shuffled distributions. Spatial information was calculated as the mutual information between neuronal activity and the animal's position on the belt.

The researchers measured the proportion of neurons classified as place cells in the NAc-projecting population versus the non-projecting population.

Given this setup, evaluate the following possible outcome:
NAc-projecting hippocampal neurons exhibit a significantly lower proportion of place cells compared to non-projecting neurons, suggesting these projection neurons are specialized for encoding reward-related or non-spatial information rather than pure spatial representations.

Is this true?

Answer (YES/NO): NO